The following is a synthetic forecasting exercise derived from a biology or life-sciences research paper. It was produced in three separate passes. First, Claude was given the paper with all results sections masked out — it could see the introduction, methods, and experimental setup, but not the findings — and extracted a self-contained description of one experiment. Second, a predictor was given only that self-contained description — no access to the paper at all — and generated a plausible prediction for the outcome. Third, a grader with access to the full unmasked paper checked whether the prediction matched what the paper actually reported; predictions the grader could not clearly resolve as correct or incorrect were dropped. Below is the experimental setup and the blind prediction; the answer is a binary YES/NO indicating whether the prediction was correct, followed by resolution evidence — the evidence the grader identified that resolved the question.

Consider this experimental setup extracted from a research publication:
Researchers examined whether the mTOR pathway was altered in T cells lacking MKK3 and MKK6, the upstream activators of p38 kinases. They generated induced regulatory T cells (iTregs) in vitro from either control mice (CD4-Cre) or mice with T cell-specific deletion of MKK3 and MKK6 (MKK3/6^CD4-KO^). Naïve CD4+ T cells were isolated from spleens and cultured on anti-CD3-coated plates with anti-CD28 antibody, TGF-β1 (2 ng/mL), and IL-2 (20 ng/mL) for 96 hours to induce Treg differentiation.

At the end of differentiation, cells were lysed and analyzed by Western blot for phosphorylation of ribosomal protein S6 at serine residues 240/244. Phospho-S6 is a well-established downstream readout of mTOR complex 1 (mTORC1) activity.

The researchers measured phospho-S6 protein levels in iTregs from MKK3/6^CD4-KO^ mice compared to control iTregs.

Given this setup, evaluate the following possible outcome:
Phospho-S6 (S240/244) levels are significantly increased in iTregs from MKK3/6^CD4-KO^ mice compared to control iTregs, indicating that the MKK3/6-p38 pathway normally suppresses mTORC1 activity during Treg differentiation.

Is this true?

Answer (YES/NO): YES